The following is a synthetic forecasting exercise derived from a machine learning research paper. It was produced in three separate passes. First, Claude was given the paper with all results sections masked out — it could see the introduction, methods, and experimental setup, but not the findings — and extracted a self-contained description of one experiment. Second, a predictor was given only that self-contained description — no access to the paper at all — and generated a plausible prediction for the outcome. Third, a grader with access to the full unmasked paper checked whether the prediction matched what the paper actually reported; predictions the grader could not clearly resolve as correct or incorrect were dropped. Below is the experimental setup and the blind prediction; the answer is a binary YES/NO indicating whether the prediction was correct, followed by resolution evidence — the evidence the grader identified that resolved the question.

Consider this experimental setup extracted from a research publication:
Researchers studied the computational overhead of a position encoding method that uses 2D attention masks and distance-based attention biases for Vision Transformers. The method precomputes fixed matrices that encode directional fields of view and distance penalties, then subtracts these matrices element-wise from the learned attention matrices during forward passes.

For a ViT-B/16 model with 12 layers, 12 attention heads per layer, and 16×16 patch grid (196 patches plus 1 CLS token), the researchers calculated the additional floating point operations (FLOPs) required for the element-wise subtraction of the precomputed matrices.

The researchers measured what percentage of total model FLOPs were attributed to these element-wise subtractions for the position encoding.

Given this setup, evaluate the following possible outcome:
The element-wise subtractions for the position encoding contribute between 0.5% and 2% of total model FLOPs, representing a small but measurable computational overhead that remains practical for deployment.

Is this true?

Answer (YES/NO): NO